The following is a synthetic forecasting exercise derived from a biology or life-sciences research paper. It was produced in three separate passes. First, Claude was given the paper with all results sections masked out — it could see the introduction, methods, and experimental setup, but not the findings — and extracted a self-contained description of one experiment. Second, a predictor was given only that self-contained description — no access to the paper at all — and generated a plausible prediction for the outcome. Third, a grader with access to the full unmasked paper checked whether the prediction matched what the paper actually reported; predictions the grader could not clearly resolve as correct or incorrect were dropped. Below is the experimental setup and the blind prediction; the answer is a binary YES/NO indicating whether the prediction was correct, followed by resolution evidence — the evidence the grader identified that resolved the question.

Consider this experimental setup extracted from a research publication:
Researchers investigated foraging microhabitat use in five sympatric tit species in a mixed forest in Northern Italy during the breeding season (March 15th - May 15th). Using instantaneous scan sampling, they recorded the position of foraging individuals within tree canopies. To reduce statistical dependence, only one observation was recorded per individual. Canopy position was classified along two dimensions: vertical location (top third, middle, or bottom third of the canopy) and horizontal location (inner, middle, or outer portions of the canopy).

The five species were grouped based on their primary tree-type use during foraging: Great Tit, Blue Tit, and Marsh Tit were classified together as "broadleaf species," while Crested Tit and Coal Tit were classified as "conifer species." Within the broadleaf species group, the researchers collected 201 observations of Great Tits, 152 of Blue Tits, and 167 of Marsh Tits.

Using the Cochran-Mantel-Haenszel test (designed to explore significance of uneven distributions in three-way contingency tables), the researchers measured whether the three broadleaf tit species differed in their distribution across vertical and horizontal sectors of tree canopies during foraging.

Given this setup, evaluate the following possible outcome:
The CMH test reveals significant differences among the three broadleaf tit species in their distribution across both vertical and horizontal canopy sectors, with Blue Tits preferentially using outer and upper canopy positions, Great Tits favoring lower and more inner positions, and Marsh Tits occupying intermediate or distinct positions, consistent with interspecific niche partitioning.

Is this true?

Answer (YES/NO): NO